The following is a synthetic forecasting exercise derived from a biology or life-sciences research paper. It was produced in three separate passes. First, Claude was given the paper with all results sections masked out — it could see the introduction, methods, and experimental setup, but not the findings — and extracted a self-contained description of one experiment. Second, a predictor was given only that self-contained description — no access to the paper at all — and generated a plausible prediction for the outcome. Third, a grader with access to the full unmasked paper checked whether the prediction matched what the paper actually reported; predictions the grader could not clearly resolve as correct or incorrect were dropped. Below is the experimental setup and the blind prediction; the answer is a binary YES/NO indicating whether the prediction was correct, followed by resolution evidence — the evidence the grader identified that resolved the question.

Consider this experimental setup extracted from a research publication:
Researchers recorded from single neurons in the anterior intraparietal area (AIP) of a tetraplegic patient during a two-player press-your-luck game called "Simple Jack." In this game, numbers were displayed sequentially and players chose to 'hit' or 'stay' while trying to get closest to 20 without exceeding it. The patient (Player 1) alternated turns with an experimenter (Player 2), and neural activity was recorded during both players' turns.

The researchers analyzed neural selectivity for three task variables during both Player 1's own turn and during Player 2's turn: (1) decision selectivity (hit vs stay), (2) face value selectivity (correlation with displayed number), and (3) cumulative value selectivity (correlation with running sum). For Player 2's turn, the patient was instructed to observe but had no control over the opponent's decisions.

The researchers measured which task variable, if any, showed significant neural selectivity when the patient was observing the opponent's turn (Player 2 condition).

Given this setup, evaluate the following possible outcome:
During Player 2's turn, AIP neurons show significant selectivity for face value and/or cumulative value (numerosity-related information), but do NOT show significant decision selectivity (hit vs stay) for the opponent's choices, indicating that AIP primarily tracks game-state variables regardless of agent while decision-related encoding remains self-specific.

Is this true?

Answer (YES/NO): YES